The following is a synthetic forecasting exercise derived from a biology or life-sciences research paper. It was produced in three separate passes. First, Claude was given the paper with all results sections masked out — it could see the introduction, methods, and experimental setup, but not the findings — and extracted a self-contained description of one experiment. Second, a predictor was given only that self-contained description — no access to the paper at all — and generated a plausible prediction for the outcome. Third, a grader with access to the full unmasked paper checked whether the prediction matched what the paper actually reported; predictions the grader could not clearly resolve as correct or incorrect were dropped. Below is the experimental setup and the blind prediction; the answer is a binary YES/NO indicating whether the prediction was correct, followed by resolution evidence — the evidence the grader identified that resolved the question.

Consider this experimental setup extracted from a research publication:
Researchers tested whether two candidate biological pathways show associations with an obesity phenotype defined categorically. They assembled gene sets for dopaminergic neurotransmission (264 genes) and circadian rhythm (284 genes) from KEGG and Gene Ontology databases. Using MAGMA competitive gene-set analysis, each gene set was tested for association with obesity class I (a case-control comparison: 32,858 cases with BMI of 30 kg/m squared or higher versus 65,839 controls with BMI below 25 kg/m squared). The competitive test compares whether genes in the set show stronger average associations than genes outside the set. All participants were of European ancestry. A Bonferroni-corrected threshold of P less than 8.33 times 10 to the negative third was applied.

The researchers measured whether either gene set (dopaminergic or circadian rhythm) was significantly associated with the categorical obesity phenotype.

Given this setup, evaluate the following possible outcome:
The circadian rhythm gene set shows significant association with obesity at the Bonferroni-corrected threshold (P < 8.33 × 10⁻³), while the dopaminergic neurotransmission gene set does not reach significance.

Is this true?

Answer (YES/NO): NO